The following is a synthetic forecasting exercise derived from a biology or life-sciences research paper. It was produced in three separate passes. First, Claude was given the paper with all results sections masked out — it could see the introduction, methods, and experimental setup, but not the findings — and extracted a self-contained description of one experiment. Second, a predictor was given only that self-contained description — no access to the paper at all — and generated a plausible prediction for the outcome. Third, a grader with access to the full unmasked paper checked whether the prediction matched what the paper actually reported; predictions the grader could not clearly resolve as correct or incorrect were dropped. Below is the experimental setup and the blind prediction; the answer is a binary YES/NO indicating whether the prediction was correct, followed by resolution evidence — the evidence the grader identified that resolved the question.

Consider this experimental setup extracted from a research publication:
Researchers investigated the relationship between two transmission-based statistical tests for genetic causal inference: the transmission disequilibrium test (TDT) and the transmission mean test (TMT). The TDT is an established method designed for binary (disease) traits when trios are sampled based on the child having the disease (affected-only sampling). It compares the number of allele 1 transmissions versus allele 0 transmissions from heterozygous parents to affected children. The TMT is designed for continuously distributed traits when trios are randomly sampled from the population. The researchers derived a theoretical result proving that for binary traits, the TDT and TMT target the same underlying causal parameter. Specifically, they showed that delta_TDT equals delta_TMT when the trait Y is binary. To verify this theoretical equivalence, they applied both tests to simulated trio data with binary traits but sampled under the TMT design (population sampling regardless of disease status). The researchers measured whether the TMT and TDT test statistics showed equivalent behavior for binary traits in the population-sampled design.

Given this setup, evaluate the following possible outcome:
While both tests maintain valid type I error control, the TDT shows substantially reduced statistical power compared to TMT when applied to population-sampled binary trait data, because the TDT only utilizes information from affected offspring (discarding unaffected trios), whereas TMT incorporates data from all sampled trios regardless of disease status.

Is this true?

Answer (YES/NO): NO